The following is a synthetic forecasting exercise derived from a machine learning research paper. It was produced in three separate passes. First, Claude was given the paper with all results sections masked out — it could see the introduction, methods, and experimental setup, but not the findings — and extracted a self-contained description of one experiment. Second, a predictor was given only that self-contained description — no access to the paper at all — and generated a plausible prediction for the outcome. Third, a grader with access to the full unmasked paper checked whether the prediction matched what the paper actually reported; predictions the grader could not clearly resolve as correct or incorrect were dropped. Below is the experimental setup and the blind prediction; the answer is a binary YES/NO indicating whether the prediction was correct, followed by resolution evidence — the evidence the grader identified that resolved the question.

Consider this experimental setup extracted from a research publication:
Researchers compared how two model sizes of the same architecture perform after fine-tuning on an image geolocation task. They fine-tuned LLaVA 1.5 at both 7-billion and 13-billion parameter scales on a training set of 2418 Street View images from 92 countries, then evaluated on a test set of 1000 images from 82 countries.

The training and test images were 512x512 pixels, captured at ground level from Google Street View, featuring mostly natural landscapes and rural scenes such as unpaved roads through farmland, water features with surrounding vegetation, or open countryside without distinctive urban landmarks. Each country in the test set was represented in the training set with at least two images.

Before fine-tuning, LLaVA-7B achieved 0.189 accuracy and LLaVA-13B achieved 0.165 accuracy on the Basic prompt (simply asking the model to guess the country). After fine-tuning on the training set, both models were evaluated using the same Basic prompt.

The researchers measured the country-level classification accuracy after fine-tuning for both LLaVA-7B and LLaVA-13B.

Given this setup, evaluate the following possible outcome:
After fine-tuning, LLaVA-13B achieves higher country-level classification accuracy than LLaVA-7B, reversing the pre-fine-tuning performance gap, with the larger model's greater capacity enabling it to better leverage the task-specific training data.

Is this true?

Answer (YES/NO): YES